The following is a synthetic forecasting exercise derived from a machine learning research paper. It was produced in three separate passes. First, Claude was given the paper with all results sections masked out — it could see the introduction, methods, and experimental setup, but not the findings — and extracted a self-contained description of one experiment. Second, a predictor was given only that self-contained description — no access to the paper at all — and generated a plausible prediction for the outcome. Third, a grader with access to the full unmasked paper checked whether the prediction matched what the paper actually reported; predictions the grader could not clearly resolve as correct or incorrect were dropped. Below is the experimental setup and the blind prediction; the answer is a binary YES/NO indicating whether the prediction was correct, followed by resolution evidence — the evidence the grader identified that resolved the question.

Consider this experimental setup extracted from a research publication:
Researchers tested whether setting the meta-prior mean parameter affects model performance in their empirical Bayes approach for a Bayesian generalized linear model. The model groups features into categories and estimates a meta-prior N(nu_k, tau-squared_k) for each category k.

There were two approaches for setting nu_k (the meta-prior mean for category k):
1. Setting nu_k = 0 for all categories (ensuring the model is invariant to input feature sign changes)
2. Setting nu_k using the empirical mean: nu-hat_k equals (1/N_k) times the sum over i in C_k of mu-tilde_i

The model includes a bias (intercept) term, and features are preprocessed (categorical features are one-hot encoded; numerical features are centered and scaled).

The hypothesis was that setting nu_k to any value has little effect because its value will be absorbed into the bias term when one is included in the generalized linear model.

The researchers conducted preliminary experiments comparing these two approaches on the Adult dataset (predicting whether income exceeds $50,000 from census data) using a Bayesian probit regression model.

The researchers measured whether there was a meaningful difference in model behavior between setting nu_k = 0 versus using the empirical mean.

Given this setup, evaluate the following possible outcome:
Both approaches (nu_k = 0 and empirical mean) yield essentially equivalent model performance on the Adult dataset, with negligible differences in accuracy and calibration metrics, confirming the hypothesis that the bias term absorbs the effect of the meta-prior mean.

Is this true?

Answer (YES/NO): YES